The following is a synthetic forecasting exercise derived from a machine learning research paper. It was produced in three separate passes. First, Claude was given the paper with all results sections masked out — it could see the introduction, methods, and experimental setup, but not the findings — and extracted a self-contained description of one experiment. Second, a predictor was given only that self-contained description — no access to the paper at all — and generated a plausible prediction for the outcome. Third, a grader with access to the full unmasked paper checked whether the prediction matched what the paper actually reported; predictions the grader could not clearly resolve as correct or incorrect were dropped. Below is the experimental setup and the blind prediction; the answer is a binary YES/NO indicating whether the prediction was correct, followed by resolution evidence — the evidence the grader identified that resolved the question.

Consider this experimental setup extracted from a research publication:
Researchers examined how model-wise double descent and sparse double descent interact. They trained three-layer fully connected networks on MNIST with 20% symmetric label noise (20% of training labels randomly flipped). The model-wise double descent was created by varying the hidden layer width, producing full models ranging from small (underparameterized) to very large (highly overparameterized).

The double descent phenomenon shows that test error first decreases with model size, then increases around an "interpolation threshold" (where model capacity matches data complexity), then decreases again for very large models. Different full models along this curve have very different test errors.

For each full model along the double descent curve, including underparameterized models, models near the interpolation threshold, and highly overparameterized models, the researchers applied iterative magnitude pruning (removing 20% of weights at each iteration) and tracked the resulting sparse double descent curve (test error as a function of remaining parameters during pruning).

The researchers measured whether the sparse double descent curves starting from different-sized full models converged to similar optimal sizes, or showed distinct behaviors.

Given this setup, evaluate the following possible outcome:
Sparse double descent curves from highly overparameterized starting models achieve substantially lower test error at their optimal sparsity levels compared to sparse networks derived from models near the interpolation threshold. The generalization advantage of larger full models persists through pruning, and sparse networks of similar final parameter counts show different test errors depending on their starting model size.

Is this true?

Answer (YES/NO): NO